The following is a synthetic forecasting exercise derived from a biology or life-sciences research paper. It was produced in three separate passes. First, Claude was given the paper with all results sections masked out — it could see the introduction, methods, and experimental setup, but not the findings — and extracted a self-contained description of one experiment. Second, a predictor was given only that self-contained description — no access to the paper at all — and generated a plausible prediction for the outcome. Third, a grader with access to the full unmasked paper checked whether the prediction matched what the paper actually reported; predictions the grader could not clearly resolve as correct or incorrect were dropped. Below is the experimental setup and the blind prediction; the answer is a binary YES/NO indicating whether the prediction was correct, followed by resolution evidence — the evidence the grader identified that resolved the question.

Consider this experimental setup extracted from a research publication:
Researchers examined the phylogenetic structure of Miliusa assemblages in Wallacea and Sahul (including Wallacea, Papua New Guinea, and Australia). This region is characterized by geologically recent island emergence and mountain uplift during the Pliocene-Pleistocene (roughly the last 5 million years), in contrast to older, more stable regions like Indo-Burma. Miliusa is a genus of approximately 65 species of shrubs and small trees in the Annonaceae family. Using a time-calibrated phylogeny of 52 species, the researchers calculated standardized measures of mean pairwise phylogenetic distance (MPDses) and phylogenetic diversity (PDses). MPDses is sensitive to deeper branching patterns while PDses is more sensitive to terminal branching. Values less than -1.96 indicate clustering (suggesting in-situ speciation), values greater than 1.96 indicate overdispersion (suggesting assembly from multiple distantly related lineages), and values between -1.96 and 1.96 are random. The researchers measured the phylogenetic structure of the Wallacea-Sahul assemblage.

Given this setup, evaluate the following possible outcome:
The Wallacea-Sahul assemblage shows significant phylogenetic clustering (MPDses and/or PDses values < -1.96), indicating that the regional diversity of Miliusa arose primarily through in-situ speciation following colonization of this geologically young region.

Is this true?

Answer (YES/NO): YES